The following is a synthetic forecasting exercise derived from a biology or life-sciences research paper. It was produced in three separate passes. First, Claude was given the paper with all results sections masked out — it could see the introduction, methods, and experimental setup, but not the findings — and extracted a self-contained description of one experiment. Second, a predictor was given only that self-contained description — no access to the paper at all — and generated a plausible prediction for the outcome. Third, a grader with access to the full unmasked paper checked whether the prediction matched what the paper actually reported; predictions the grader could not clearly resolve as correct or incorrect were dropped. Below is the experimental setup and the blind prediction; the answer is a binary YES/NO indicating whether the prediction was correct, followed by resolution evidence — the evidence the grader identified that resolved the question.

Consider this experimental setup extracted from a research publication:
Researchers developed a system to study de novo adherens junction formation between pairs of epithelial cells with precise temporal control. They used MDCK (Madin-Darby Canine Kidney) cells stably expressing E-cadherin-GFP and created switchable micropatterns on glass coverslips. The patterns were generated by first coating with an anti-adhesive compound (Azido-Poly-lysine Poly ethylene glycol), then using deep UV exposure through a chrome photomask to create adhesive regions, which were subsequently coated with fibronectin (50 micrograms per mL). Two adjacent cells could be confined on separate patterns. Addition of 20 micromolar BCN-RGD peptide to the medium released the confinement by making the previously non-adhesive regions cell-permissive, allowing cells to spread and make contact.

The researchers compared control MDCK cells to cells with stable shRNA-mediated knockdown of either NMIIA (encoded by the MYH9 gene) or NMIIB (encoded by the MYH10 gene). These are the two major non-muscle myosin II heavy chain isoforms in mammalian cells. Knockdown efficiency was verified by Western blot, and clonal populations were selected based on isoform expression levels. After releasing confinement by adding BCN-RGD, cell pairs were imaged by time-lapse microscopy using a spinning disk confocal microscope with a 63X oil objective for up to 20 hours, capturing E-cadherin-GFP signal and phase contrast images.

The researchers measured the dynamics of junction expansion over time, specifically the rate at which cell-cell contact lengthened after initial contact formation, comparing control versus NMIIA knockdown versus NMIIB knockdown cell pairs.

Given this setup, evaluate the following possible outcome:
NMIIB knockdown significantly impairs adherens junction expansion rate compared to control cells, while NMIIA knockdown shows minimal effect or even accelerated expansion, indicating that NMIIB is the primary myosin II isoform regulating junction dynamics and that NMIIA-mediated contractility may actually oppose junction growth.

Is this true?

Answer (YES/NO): NO